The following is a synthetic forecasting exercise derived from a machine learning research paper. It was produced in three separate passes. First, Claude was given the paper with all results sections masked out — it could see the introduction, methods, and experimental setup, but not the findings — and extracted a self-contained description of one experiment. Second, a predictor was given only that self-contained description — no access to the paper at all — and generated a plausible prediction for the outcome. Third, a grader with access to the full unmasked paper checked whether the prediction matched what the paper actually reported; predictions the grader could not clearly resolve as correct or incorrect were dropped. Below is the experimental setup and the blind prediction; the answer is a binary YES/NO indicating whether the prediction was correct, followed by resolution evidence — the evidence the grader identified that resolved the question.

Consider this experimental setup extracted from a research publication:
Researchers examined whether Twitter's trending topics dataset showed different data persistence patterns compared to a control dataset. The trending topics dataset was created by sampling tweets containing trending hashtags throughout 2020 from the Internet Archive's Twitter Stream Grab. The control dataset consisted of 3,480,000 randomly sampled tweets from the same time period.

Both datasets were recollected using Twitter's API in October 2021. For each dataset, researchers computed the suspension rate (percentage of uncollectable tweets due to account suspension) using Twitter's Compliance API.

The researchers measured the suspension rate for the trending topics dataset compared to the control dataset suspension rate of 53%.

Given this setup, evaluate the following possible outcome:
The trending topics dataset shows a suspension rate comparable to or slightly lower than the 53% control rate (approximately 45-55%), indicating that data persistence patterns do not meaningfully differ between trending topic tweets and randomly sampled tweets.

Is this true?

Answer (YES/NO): YES